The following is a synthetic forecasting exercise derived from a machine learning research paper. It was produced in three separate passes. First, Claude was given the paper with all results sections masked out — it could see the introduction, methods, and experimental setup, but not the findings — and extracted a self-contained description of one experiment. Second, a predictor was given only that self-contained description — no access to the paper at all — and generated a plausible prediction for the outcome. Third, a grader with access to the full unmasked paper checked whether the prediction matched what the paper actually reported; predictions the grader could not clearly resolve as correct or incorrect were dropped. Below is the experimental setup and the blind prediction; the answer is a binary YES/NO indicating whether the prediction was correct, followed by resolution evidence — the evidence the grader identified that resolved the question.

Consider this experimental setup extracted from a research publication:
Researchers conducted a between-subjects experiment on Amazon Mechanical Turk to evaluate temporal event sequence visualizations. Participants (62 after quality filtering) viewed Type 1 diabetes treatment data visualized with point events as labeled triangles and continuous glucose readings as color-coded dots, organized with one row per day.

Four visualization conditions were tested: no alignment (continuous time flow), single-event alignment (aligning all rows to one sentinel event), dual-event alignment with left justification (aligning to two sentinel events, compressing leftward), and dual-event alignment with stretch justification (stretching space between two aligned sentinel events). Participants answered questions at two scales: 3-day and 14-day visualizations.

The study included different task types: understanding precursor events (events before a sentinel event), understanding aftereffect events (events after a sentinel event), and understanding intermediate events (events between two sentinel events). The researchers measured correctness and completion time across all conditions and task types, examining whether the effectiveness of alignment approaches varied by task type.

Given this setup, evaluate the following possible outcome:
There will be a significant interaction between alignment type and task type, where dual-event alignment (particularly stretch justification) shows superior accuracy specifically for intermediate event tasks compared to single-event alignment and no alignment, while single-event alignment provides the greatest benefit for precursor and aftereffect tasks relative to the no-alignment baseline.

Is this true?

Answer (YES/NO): NO